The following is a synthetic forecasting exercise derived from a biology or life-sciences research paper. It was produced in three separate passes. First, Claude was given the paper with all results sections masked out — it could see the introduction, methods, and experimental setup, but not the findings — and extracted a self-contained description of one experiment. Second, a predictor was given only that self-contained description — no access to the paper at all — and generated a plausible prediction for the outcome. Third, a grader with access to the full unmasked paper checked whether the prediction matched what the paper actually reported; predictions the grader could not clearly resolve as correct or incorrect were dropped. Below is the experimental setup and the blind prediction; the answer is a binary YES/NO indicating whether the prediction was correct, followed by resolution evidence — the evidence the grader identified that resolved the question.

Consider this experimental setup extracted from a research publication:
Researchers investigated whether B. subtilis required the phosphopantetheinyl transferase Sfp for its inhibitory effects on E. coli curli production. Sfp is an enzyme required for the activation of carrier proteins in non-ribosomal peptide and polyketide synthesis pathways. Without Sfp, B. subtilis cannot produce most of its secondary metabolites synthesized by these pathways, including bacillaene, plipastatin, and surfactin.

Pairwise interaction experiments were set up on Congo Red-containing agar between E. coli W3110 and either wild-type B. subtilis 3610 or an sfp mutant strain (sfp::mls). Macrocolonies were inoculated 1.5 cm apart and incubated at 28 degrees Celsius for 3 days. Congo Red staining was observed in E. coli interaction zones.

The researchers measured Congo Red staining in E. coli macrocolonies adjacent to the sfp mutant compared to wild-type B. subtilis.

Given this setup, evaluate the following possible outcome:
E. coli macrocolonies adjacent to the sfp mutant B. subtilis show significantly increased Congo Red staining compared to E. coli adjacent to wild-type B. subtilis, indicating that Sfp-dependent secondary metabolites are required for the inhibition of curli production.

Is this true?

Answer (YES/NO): YES